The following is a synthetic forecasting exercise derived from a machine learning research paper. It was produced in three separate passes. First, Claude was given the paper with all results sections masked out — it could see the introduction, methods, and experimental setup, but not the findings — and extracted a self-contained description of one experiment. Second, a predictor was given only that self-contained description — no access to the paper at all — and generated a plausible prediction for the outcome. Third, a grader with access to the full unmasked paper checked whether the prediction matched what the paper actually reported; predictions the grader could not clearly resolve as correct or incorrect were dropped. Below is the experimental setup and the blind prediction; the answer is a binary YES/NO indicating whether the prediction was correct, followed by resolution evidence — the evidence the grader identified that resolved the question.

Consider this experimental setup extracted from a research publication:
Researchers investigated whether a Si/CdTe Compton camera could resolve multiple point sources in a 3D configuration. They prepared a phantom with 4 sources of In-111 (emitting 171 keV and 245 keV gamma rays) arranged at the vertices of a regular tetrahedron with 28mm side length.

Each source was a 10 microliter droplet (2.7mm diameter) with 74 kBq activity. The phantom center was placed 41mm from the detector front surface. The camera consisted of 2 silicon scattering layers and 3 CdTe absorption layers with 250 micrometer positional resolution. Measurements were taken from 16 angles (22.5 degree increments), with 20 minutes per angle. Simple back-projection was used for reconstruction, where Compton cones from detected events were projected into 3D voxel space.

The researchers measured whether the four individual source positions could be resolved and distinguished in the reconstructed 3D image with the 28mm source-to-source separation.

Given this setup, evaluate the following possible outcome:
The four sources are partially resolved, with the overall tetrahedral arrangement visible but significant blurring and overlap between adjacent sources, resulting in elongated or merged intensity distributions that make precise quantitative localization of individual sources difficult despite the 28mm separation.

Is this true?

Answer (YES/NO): NO